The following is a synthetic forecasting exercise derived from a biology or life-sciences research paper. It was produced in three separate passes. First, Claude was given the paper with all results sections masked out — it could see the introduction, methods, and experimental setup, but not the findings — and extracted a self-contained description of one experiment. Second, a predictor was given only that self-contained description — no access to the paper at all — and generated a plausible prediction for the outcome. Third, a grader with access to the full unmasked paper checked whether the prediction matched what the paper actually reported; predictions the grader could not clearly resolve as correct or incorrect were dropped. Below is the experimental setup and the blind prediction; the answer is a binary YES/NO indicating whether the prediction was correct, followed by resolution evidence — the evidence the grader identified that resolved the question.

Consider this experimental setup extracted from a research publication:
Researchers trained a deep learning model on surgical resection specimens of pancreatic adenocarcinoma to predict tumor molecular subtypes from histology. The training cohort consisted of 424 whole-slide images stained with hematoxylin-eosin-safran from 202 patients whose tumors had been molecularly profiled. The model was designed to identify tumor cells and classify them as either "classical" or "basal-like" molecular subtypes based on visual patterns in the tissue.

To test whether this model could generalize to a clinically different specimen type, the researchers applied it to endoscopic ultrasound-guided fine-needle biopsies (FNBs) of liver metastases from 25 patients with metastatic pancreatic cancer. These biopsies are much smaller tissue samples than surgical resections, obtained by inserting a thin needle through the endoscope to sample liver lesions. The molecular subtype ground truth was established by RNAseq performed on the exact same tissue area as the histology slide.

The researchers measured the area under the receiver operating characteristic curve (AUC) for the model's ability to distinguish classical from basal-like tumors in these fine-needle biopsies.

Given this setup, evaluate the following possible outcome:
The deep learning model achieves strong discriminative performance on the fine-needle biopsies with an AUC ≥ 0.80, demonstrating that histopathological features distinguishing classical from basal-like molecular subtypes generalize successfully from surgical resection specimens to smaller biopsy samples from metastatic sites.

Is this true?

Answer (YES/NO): YES